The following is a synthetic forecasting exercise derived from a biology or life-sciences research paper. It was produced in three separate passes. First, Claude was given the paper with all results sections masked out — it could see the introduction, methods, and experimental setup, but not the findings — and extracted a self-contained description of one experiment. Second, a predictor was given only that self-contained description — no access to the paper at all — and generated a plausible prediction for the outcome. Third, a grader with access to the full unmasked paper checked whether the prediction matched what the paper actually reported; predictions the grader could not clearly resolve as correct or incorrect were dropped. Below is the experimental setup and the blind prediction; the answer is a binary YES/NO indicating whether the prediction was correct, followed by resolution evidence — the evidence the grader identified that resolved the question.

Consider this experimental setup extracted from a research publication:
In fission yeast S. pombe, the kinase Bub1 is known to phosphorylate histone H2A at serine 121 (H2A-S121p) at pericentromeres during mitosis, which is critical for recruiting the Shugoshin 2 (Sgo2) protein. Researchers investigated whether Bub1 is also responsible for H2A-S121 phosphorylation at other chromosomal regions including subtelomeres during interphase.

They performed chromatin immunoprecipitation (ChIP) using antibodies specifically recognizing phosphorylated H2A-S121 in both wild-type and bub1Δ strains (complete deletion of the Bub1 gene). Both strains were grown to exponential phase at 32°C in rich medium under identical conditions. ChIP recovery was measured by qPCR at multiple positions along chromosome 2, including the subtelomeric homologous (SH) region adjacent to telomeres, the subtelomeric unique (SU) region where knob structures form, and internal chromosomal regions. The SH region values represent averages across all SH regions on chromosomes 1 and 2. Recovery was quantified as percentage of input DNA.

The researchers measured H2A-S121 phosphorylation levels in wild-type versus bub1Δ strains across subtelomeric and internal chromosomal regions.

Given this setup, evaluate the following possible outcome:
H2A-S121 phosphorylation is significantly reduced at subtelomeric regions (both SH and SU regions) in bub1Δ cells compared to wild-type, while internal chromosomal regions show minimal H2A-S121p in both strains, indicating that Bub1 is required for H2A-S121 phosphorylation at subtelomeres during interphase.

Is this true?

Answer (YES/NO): NO